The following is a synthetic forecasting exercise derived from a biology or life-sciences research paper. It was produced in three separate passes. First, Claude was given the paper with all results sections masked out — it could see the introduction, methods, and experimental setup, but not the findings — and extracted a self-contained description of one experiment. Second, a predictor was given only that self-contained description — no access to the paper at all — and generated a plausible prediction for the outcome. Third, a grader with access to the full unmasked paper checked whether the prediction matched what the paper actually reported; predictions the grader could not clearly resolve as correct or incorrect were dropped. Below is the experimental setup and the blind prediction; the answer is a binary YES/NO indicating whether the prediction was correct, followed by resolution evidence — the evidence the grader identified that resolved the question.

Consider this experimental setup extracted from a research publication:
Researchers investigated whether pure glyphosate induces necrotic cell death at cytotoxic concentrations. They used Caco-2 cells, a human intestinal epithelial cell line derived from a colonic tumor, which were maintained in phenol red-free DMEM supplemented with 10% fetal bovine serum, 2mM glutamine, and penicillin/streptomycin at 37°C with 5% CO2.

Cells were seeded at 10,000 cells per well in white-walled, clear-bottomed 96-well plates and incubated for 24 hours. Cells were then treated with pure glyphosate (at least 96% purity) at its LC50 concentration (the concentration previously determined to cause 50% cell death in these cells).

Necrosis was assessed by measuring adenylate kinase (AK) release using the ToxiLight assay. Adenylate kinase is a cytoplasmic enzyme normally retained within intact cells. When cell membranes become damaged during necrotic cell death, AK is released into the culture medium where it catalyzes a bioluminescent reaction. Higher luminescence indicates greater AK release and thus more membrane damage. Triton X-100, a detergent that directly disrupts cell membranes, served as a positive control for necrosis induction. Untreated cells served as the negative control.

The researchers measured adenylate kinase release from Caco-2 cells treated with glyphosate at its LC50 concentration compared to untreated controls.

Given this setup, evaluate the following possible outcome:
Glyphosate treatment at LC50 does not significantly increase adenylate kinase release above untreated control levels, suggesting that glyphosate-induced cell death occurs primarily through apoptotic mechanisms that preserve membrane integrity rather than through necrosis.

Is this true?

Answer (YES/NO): YES